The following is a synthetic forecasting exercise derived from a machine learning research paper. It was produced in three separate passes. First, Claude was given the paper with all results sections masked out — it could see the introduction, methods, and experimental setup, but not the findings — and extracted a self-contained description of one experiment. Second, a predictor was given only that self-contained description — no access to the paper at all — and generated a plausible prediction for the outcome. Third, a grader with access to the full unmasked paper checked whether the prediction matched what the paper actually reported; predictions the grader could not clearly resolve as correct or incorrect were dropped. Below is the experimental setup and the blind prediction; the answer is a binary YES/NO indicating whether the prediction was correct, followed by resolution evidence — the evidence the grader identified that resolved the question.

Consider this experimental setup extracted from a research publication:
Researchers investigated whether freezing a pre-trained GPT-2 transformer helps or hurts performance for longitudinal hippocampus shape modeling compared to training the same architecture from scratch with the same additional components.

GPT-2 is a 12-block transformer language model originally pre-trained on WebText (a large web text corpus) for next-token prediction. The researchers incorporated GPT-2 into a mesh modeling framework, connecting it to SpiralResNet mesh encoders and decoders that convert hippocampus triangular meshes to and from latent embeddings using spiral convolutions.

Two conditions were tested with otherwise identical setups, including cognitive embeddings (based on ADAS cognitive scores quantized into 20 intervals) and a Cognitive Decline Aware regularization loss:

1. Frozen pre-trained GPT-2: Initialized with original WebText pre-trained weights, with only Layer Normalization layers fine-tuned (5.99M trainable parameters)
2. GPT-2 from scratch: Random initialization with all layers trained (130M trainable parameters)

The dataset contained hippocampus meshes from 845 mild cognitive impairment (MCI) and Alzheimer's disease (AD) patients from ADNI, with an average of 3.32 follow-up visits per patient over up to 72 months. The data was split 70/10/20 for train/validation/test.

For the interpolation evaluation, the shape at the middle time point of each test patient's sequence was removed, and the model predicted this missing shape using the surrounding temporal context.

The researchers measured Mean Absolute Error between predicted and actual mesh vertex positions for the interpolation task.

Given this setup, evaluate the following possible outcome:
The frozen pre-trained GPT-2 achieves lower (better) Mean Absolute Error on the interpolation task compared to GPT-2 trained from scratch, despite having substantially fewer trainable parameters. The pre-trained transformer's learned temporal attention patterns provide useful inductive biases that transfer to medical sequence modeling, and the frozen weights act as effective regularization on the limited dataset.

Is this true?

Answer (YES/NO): NO